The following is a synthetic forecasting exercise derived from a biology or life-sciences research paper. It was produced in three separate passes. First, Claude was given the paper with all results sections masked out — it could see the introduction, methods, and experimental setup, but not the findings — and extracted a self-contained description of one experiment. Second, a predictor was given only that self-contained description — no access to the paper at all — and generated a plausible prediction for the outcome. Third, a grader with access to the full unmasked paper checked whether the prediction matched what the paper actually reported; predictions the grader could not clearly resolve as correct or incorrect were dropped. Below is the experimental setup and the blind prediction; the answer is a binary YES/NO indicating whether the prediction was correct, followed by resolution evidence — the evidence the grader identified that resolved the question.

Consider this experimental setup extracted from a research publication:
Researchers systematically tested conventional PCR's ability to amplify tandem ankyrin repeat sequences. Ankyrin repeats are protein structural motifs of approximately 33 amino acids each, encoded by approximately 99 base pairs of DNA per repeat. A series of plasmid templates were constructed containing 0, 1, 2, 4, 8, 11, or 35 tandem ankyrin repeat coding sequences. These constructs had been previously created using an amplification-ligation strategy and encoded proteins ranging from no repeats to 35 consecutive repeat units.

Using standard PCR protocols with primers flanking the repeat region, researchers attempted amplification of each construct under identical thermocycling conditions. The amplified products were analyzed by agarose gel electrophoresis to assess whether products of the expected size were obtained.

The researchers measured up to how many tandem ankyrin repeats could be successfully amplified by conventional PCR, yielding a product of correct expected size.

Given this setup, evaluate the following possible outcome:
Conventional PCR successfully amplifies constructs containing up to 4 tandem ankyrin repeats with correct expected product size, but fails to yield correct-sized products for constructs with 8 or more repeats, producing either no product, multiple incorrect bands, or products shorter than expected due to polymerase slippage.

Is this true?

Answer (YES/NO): YES